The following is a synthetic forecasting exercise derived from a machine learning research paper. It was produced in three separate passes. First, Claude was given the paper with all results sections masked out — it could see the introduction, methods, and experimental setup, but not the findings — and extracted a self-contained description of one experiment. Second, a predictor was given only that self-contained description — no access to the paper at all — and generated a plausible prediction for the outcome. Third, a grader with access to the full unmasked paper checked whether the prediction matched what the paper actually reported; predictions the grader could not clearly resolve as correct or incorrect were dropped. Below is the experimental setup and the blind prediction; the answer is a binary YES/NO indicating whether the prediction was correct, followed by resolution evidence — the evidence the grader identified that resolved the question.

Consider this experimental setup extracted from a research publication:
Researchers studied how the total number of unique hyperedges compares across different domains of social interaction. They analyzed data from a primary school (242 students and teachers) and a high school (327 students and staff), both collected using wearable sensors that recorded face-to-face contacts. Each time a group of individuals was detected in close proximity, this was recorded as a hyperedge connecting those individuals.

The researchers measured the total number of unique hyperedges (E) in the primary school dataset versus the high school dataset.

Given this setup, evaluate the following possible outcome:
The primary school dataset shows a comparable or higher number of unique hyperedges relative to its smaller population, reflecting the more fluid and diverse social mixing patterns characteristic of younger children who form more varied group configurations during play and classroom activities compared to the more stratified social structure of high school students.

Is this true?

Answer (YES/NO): YES